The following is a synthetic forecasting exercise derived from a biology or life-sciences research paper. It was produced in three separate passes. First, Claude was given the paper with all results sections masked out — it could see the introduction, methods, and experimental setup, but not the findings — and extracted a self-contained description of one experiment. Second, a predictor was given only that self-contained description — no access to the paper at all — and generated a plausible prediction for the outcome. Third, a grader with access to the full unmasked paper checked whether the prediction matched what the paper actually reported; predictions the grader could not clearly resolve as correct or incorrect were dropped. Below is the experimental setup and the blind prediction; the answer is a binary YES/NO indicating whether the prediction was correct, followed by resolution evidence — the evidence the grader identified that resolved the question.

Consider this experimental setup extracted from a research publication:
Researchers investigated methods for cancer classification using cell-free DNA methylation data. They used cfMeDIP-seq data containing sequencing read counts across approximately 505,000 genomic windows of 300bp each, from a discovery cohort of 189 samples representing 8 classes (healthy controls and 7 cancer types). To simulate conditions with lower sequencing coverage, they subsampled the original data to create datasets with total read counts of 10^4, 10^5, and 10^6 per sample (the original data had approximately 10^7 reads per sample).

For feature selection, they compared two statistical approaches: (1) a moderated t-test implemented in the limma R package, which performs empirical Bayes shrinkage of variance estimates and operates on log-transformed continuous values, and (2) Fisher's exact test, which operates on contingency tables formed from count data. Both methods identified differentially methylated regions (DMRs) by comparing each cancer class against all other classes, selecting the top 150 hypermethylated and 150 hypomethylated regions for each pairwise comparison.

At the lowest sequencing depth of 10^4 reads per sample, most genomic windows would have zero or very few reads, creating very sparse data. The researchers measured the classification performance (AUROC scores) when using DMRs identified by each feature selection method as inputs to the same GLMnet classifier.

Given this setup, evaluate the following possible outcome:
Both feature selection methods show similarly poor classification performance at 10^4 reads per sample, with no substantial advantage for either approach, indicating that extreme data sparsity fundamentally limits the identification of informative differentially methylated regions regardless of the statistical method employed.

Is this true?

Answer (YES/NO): YES